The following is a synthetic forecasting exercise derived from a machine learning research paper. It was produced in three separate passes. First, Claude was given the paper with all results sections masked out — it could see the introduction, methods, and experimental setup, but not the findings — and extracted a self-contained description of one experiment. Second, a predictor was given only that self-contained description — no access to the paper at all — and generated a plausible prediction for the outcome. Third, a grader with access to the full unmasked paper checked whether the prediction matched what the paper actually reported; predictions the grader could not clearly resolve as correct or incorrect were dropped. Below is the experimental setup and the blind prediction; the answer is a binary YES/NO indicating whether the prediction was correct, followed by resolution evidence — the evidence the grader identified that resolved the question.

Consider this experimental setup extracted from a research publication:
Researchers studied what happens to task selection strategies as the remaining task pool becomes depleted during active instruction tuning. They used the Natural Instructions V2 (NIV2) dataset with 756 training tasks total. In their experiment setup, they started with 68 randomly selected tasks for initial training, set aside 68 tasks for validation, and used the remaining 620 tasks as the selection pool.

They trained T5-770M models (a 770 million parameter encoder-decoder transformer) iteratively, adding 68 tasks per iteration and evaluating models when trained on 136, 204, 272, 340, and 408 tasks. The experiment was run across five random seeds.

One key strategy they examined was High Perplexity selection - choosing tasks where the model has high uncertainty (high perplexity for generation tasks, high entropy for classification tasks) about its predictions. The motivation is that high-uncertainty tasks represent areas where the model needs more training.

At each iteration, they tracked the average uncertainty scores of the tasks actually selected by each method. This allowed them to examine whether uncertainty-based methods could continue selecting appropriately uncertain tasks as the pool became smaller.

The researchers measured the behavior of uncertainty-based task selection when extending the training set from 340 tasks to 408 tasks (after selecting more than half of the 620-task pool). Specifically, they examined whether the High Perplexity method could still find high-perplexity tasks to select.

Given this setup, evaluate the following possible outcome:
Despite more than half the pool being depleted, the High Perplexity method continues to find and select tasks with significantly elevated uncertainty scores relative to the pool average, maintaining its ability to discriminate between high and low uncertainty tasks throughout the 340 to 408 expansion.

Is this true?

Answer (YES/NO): NO